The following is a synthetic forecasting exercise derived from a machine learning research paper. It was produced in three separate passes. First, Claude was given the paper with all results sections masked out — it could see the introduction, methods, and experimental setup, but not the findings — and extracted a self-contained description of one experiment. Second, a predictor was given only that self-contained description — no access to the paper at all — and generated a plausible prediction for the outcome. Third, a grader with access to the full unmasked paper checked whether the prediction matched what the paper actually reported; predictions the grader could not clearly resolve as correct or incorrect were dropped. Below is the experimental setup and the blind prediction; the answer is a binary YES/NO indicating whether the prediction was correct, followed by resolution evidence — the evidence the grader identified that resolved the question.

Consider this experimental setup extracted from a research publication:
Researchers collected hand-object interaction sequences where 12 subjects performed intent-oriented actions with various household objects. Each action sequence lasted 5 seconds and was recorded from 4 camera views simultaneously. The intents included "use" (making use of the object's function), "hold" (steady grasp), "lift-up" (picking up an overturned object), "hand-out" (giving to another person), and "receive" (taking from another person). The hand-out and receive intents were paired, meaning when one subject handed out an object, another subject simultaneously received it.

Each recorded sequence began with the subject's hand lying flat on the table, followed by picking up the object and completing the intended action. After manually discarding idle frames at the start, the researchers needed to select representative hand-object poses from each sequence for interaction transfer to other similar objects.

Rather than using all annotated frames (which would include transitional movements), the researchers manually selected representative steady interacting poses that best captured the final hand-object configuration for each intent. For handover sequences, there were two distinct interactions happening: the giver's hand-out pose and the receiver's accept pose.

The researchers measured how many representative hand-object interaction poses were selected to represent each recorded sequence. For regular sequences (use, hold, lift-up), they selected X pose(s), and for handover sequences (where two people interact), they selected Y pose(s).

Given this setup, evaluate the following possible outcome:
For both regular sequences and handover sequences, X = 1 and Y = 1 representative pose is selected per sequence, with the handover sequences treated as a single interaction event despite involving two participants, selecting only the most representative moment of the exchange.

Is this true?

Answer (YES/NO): NO